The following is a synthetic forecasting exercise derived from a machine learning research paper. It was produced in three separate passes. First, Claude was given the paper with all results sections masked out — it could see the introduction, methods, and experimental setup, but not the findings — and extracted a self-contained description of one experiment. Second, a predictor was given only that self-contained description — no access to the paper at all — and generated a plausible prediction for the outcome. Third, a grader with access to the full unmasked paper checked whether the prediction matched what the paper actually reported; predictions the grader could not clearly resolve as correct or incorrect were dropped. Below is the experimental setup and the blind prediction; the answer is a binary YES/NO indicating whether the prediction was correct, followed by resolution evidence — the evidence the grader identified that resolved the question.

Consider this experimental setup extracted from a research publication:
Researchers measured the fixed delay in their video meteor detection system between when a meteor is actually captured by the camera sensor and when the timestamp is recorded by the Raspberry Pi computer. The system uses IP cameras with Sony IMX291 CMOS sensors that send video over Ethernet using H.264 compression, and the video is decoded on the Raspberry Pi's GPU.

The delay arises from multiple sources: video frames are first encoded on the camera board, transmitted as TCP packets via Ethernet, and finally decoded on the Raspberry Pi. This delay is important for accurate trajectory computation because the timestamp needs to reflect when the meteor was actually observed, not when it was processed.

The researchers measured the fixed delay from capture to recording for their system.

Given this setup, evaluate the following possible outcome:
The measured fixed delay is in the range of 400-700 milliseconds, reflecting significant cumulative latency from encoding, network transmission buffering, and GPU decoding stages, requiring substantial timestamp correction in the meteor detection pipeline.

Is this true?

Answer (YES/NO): NO